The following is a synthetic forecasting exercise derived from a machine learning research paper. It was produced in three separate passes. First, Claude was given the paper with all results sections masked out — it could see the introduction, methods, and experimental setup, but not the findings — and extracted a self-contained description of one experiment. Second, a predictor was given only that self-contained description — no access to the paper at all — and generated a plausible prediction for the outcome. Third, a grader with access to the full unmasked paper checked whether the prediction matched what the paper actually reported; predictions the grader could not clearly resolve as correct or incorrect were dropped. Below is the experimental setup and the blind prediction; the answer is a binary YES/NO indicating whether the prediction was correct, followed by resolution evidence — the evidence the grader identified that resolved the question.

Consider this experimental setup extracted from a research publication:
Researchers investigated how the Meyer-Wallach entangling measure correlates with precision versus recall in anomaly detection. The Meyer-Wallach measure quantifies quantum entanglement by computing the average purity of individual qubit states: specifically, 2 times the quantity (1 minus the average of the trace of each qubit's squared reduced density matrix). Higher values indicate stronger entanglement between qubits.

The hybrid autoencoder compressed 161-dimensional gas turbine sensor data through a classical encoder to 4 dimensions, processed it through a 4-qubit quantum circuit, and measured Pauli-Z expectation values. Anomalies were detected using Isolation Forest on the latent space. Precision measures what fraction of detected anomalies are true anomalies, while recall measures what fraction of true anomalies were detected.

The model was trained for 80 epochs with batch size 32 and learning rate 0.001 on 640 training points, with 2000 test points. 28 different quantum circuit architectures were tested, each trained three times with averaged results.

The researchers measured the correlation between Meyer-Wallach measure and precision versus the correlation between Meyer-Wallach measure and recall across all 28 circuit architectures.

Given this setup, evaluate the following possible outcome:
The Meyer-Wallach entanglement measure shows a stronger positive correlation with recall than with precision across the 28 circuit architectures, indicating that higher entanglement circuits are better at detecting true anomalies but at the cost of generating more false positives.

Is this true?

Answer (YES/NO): NO